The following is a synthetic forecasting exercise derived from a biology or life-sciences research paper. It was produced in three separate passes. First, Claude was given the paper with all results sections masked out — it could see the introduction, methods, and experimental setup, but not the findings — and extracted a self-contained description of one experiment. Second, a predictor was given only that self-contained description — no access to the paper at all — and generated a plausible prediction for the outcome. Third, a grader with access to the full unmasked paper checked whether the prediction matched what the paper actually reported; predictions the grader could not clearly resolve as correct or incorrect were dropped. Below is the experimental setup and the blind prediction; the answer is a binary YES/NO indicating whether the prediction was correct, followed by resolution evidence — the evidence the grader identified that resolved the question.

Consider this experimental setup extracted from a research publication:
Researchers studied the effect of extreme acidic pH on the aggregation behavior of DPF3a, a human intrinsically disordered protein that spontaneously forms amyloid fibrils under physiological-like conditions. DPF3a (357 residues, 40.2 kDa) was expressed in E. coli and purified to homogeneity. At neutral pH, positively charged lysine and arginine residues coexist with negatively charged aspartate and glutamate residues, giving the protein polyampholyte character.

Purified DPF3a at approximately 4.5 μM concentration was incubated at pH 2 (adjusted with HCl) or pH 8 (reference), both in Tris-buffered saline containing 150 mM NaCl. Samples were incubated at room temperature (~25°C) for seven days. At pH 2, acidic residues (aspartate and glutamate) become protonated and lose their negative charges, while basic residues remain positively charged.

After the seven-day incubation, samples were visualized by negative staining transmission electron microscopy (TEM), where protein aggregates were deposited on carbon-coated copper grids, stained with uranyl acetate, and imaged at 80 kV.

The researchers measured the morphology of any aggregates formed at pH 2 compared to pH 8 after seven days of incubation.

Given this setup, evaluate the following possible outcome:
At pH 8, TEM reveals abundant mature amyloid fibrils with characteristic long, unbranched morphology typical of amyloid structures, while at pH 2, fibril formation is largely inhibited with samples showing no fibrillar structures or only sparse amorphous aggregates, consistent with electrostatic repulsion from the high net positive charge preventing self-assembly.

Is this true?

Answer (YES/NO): YES